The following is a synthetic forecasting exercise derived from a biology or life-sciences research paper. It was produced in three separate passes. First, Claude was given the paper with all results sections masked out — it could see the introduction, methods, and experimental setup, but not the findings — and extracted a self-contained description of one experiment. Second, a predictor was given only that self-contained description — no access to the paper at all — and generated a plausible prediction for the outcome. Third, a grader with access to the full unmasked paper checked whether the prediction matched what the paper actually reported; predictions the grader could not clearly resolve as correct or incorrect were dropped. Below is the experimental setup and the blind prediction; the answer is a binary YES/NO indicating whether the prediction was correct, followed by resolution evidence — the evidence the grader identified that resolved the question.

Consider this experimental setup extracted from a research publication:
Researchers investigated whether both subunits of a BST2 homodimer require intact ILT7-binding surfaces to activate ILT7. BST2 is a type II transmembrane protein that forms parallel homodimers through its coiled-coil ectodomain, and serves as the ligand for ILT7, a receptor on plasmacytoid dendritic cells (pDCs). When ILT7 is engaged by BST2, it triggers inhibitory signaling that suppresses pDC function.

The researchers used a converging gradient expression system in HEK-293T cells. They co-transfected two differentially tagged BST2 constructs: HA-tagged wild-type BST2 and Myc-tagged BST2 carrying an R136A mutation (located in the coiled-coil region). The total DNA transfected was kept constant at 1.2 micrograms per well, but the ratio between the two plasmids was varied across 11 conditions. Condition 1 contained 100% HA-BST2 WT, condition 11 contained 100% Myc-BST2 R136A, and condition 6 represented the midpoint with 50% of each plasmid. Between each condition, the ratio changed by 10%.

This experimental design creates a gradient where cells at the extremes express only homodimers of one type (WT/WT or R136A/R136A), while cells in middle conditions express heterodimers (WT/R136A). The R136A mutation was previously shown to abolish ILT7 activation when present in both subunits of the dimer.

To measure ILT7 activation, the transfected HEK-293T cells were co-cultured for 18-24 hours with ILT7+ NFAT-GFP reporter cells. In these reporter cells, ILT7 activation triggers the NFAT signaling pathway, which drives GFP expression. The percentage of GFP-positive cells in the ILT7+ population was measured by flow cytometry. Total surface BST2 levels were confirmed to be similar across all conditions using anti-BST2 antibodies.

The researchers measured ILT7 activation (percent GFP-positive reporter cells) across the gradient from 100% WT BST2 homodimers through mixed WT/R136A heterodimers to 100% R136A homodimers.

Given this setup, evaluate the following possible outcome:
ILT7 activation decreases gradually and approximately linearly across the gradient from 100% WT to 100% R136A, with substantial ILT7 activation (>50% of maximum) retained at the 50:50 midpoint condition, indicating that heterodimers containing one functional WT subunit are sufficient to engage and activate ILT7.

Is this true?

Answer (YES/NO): NO